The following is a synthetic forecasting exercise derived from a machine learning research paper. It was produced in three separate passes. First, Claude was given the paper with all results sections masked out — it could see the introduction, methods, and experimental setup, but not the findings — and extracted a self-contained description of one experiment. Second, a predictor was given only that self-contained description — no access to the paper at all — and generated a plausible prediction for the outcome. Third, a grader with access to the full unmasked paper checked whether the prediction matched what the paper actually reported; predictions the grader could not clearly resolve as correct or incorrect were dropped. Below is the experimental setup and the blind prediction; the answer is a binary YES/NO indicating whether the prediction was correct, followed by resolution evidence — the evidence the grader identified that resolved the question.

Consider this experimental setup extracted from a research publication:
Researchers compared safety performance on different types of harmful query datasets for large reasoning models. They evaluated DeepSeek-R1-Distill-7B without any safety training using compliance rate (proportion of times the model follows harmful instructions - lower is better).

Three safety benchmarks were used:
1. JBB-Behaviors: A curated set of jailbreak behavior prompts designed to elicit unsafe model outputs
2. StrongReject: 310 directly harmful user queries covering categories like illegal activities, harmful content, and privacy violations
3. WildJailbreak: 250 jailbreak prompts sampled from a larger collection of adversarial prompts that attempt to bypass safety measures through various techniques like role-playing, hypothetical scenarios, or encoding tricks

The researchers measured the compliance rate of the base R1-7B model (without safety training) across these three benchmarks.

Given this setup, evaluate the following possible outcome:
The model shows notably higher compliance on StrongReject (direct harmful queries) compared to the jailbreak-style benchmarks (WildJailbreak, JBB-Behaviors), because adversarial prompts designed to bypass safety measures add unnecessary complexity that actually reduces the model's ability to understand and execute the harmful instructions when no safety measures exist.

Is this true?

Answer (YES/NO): NO